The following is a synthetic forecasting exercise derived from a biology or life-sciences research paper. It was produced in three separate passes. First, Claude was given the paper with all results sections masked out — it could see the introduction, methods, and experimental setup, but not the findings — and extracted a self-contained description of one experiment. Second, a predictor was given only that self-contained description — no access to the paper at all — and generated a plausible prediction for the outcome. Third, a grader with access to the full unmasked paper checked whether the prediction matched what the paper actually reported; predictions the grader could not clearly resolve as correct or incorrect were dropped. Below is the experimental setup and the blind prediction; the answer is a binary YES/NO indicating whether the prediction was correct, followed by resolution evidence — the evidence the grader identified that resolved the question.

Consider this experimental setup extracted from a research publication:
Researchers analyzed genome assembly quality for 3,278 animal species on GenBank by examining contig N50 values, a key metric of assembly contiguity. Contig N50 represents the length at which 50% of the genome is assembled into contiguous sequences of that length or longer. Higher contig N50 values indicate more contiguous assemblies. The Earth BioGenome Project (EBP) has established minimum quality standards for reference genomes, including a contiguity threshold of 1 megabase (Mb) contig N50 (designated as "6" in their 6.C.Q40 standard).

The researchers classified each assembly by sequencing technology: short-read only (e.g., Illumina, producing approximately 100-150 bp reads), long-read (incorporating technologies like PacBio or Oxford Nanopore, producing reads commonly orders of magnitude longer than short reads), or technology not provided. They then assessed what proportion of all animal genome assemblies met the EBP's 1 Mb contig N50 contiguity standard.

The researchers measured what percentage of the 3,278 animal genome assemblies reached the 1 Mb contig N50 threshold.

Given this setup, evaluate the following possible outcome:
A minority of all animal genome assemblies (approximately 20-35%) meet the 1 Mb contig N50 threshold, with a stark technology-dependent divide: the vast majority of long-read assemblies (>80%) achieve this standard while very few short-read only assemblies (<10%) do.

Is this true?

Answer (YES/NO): NO